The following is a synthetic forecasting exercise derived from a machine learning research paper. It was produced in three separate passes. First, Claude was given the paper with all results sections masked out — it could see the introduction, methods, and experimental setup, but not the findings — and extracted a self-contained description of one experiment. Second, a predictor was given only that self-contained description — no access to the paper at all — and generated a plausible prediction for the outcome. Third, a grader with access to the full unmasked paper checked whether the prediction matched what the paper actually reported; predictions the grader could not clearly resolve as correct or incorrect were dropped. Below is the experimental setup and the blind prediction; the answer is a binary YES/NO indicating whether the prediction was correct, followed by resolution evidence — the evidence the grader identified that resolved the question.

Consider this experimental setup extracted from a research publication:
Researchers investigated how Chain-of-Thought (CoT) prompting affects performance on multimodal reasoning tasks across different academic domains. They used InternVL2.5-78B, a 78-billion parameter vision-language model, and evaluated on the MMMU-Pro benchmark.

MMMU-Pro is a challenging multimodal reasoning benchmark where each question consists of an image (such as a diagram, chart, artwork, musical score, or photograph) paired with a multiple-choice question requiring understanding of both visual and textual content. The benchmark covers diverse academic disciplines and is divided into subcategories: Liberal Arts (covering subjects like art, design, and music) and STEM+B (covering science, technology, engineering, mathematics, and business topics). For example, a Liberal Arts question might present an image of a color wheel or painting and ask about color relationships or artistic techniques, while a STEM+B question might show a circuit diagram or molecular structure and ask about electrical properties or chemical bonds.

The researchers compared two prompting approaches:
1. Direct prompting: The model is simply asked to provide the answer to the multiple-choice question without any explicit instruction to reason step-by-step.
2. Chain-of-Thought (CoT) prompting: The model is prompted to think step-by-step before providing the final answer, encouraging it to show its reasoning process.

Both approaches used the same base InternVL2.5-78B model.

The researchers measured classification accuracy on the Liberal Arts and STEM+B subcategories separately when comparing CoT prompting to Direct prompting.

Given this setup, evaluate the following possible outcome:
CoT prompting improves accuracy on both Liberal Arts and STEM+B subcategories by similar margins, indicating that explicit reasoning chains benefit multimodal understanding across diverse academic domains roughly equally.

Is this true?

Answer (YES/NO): NO